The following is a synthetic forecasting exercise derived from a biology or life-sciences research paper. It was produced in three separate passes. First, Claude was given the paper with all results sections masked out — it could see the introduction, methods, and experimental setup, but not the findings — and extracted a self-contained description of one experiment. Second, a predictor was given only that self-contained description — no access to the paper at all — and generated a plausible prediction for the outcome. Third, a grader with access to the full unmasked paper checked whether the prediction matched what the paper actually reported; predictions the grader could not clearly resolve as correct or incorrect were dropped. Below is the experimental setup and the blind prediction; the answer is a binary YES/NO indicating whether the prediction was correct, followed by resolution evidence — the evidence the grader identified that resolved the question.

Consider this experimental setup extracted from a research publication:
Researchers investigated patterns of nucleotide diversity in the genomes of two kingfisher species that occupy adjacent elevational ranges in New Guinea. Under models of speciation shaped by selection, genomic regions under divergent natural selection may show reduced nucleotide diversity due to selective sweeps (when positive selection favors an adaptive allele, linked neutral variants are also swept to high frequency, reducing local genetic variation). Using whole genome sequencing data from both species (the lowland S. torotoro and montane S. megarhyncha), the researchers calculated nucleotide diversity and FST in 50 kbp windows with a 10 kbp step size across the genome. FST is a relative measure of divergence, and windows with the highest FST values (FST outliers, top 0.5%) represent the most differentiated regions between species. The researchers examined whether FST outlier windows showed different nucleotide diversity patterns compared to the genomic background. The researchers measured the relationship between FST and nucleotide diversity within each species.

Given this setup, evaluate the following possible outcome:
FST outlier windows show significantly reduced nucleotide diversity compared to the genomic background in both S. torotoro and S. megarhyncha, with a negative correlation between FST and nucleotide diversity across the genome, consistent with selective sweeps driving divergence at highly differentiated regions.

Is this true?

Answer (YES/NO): NO